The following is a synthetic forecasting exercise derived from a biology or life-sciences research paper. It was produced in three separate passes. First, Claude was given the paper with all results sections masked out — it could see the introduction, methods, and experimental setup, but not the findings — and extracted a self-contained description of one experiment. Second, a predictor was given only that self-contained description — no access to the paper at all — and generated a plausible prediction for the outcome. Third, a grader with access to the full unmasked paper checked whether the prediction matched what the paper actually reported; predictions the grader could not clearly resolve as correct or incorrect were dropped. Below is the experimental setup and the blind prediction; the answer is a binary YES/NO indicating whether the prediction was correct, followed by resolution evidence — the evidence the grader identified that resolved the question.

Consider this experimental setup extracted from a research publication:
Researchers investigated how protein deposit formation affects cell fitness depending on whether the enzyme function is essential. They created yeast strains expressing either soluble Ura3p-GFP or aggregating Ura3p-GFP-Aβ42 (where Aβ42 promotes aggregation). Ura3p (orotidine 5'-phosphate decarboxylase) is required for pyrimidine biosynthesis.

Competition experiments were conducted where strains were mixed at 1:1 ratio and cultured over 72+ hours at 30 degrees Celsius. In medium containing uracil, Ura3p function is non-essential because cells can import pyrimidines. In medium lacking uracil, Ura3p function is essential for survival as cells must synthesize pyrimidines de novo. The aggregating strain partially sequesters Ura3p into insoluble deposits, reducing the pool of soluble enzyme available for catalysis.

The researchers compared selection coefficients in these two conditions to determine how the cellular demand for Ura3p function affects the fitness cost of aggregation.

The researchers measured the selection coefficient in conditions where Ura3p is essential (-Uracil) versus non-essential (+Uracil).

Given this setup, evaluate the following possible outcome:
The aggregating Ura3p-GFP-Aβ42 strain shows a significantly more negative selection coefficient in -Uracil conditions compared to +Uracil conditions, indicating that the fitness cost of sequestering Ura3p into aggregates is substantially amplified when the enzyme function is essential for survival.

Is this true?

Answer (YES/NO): YES